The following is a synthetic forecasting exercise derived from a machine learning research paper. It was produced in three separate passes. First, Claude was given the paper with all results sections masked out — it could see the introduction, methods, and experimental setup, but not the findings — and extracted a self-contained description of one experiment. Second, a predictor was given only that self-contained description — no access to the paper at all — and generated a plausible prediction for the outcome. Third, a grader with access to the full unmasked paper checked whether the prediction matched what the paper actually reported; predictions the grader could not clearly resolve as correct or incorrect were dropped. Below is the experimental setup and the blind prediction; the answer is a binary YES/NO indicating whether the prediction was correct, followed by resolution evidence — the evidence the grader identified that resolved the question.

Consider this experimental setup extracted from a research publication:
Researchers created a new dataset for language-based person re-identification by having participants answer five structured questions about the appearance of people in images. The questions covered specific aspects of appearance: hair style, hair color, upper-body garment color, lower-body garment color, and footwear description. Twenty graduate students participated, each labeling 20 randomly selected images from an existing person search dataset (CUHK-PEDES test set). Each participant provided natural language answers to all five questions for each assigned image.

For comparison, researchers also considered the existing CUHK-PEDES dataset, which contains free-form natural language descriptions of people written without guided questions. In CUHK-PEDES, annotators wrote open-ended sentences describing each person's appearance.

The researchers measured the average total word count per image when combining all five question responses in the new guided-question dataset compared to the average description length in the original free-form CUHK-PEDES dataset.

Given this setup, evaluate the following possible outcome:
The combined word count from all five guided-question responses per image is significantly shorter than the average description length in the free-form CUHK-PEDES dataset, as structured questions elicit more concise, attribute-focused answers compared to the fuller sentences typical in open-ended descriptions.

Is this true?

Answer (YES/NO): NO